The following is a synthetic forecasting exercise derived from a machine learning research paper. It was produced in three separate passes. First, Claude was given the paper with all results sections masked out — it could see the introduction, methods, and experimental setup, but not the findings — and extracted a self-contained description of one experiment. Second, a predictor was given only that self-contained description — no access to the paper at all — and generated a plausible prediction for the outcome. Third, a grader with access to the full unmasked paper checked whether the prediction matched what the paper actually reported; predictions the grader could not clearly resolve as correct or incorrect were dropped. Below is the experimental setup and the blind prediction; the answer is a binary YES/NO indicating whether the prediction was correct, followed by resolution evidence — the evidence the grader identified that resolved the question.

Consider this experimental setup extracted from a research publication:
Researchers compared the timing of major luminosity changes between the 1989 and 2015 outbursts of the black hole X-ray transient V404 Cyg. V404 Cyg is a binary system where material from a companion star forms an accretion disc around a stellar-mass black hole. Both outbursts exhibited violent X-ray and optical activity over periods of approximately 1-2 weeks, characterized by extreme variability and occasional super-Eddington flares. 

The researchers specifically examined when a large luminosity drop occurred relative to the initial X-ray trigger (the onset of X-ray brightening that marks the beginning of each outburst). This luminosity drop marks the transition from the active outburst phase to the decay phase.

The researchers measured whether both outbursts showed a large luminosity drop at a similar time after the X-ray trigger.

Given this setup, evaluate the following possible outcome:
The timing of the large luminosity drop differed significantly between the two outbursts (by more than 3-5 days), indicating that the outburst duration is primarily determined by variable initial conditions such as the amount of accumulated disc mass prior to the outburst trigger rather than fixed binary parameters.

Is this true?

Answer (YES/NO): NO